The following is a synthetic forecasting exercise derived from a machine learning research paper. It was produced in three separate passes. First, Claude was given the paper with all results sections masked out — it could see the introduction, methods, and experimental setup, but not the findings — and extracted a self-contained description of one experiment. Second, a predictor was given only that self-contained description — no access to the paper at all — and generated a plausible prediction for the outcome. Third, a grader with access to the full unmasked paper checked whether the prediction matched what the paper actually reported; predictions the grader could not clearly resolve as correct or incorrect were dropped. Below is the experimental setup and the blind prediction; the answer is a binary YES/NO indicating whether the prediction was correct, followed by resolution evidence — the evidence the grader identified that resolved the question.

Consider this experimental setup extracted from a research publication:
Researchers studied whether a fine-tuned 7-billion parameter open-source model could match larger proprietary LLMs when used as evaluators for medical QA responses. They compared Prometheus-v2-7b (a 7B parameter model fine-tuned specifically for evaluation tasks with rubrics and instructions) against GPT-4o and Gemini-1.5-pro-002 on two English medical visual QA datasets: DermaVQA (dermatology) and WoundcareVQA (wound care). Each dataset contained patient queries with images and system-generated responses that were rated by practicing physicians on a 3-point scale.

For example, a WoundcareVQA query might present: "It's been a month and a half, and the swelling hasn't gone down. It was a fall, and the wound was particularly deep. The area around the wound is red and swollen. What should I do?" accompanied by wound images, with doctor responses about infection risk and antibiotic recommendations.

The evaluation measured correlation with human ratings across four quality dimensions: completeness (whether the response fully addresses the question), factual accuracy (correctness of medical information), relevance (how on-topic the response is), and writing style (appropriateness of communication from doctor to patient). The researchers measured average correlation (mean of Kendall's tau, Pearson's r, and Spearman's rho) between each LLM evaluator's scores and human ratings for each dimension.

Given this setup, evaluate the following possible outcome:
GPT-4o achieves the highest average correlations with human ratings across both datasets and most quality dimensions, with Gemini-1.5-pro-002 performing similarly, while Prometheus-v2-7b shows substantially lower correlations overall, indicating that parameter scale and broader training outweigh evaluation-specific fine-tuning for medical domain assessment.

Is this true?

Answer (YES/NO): NO